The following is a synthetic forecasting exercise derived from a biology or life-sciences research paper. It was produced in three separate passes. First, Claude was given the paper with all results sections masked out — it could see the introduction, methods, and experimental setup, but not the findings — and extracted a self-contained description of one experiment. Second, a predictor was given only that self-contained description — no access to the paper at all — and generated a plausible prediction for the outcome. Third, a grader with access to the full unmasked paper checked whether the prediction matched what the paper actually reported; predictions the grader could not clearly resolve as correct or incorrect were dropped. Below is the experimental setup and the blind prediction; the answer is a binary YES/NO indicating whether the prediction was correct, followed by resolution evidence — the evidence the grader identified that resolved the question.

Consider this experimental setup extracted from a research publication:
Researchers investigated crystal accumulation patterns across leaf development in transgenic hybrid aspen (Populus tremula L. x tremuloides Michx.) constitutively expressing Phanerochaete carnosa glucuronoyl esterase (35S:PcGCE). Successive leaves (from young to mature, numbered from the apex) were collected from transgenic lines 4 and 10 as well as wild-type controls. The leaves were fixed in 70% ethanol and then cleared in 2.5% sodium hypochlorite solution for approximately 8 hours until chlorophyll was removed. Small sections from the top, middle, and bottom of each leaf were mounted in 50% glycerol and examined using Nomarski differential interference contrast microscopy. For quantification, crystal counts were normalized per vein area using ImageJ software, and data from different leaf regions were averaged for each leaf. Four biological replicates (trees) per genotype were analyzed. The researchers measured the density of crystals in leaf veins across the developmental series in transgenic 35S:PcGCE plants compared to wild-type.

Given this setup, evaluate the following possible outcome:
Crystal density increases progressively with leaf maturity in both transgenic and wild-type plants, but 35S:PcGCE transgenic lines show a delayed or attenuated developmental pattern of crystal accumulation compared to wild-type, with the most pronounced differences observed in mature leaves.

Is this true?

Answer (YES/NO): NO